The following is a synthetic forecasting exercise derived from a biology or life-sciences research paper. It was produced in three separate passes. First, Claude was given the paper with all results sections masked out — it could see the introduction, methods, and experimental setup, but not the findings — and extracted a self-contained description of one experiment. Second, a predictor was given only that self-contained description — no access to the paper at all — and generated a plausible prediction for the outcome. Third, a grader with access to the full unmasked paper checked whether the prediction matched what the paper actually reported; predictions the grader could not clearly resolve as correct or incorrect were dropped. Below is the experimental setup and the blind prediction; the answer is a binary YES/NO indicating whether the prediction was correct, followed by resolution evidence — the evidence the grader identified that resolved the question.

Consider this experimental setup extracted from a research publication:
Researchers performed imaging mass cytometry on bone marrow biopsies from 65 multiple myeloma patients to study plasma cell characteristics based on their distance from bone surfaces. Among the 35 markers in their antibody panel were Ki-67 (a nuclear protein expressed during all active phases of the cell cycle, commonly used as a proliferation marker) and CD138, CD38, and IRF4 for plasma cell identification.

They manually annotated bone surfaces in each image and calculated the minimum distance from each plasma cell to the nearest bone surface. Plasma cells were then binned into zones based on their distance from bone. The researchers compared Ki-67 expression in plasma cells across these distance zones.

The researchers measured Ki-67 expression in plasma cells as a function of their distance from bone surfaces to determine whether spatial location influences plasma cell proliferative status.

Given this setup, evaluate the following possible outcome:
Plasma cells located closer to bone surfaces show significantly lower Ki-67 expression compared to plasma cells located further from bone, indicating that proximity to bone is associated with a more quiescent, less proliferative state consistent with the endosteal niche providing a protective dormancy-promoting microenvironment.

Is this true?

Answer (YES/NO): YES